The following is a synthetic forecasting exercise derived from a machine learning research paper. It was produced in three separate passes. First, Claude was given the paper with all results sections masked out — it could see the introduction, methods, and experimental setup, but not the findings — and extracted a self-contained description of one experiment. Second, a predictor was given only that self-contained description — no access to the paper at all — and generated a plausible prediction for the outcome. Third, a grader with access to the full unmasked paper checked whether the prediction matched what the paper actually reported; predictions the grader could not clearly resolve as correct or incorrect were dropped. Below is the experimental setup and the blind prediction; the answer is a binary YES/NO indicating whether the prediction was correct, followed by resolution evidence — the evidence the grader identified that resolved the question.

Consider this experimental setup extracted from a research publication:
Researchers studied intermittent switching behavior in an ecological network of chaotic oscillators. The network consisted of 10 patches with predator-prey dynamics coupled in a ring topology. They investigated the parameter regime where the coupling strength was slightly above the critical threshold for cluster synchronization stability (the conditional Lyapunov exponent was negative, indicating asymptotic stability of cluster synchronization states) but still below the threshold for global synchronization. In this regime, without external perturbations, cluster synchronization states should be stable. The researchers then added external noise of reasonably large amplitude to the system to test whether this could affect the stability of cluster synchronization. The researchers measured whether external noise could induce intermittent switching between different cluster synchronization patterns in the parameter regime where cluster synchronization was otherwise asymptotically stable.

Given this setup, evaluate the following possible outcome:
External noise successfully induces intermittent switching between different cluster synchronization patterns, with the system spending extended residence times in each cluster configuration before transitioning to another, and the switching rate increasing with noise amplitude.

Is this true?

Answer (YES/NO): YES